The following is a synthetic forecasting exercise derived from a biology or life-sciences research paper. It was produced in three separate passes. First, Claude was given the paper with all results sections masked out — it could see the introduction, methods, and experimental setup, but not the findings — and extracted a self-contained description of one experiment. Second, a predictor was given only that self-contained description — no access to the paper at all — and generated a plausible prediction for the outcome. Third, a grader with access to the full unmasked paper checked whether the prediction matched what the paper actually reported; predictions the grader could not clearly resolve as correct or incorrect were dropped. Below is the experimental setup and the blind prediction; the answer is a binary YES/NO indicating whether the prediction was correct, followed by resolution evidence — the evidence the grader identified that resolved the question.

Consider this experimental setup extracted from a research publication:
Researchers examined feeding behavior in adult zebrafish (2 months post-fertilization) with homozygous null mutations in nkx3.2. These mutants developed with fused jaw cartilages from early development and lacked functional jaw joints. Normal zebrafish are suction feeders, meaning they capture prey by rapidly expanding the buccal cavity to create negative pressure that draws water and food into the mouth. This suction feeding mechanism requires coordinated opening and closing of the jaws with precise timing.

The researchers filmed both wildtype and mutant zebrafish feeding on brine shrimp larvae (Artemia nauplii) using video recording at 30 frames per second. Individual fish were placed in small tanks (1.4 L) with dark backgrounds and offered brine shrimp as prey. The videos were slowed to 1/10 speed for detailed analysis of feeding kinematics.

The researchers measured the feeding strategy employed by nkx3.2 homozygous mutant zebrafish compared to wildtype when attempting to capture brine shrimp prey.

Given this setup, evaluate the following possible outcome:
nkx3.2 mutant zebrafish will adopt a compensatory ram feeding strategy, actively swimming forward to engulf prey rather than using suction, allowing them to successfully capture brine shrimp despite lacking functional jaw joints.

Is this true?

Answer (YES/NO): YES